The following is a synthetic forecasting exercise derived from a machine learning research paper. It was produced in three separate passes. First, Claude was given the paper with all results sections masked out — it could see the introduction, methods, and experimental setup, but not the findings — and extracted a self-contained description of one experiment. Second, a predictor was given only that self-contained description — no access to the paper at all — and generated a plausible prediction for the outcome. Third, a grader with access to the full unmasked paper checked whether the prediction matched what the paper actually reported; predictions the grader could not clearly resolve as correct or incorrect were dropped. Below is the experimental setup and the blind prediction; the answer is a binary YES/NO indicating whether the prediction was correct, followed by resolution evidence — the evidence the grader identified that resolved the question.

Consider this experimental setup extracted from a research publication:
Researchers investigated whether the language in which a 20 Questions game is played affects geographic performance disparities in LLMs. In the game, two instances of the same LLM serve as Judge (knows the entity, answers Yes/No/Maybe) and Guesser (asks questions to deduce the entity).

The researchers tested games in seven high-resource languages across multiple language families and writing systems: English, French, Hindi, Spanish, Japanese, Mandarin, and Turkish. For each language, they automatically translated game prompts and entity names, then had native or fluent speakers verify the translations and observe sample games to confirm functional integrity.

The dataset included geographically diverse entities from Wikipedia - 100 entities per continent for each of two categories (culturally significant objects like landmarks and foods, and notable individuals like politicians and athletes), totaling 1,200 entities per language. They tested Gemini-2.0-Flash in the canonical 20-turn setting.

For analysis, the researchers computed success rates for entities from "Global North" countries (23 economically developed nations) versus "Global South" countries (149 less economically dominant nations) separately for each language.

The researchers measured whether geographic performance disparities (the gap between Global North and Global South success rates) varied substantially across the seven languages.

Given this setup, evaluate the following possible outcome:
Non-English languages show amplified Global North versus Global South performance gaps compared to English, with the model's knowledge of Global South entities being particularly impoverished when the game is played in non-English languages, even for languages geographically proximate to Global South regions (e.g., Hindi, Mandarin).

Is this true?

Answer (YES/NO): NO